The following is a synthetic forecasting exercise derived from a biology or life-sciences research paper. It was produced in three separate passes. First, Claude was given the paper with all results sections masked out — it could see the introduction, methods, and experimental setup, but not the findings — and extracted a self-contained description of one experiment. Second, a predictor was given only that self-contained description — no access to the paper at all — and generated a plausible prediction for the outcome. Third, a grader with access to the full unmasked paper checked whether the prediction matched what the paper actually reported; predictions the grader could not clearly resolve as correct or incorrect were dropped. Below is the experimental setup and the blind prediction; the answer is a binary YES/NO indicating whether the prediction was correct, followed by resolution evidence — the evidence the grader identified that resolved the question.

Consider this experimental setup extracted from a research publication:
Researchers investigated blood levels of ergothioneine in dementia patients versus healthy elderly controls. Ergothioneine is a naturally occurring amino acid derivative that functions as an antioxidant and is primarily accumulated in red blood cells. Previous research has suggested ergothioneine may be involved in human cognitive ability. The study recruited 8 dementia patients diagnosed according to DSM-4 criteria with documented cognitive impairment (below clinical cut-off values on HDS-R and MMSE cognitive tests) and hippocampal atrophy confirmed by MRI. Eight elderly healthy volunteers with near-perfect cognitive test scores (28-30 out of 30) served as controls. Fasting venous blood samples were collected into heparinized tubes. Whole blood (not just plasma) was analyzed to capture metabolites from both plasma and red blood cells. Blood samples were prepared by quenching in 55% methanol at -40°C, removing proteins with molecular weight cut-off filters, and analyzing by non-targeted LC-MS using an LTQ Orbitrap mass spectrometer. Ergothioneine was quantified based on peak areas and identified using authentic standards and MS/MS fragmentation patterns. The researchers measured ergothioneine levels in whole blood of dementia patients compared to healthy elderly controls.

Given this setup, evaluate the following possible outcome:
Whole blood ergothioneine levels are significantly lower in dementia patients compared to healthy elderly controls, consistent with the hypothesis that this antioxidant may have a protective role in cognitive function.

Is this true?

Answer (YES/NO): YES